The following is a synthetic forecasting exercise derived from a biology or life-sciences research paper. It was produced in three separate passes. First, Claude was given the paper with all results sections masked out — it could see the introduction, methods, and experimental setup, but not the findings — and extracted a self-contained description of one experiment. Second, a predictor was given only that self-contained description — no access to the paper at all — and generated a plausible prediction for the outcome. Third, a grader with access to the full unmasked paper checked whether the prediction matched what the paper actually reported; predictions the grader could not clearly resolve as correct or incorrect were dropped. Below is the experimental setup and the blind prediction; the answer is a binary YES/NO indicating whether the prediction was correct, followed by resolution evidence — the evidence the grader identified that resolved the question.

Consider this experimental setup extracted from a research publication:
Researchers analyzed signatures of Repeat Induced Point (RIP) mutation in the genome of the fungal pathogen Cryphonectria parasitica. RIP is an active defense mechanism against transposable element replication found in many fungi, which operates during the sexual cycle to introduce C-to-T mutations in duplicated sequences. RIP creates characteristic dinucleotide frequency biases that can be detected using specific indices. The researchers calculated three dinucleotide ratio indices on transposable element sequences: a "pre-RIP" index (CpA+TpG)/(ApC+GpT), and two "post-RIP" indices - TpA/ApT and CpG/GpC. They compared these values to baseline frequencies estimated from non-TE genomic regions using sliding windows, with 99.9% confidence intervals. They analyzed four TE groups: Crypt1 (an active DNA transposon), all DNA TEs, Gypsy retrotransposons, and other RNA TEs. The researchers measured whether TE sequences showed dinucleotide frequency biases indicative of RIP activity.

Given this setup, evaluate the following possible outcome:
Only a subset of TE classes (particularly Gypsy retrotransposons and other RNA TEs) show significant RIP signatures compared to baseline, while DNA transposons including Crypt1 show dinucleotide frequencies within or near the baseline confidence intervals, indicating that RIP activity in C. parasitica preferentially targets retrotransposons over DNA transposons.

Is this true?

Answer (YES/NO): NO